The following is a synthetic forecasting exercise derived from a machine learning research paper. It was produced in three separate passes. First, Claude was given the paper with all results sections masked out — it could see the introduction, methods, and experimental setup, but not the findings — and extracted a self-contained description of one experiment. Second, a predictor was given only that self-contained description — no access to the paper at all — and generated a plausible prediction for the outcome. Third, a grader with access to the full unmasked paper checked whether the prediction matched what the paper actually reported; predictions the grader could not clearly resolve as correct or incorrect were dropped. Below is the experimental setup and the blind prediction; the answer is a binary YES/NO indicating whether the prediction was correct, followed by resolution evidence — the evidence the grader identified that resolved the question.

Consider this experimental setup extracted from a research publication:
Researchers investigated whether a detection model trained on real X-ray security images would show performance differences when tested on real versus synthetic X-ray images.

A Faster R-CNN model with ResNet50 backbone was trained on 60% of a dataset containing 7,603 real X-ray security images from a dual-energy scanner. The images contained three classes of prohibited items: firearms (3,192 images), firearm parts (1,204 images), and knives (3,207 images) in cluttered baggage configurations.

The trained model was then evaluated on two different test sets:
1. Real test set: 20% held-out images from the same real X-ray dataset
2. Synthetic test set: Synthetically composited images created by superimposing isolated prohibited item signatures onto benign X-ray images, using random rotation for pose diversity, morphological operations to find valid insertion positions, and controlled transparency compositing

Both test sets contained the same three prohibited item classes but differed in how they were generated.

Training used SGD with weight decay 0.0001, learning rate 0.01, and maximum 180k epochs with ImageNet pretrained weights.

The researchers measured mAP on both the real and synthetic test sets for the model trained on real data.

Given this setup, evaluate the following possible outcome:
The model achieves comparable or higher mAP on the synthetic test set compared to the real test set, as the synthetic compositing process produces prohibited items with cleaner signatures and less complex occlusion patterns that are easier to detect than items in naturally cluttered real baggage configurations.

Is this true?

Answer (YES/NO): YES